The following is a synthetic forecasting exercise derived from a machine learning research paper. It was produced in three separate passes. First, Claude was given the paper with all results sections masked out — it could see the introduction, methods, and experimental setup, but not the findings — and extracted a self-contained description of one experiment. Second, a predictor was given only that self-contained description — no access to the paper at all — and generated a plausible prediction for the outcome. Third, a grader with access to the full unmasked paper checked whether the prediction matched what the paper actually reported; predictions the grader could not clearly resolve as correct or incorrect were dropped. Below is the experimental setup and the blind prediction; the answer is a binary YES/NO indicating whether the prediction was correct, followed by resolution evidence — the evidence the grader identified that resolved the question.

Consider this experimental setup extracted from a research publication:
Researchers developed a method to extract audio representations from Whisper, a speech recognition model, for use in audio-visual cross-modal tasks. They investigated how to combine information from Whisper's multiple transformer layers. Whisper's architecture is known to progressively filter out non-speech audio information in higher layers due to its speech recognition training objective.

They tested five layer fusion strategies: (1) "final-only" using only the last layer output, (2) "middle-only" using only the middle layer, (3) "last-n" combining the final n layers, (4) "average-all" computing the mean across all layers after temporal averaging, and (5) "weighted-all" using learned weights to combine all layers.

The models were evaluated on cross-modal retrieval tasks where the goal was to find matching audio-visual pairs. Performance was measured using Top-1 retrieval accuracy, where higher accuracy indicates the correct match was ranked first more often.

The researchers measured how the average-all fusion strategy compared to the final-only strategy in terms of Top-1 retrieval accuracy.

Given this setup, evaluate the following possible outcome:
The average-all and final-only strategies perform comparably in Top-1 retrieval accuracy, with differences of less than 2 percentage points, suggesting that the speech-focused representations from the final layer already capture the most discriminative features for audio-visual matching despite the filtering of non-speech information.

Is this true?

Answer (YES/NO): NO